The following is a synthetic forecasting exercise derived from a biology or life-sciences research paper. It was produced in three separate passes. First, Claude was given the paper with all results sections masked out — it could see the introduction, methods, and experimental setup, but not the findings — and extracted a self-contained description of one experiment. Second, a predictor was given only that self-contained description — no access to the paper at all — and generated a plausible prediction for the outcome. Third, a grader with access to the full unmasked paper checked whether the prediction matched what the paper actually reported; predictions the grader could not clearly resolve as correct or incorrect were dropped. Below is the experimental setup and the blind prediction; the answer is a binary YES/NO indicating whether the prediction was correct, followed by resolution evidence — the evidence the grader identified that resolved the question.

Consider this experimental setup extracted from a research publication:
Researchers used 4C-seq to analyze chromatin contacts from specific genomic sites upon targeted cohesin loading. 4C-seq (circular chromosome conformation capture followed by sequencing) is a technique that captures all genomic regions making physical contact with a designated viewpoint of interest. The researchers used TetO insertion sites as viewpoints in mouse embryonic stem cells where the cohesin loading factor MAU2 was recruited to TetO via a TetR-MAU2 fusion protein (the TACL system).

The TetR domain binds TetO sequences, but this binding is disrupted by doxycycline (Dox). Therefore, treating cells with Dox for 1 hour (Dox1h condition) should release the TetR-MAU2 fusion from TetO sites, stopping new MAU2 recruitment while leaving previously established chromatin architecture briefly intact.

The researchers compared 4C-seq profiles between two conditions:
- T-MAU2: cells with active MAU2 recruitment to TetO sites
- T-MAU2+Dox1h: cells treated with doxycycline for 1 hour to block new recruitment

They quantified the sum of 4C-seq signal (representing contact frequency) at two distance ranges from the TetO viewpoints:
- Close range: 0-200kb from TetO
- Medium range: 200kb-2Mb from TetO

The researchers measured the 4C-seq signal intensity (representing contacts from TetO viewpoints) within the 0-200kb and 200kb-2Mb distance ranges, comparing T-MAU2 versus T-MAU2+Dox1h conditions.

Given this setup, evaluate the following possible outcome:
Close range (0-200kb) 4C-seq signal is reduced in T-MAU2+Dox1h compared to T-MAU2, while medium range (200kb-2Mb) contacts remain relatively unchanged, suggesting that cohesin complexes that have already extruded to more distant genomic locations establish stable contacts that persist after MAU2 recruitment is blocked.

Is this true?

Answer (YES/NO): NO